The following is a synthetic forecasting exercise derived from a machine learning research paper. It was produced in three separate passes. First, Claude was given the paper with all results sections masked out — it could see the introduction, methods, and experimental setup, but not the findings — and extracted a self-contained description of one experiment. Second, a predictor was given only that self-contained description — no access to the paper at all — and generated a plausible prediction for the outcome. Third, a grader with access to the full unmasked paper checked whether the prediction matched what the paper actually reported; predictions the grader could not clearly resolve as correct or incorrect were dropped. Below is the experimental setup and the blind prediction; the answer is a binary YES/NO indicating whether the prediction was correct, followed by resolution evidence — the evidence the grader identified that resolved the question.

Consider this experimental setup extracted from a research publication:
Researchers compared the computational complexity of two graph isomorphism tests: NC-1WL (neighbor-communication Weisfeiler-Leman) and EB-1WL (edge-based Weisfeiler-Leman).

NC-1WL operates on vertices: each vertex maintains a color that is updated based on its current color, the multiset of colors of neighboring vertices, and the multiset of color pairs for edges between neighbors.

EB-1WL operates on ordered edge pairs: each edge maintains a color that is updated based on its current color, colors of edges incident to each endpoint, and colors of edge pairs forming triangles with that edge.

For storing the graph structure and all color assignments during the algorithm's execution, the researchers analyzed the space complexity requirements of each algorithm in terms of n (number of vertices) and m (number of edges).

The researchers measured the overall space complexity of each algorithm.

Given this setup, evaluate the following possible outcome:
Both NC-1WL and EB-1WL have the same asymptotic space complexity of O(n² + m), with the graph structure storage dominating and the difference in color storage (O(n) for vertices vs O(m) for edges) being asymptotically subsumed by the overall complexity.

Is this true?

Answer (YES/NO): NO